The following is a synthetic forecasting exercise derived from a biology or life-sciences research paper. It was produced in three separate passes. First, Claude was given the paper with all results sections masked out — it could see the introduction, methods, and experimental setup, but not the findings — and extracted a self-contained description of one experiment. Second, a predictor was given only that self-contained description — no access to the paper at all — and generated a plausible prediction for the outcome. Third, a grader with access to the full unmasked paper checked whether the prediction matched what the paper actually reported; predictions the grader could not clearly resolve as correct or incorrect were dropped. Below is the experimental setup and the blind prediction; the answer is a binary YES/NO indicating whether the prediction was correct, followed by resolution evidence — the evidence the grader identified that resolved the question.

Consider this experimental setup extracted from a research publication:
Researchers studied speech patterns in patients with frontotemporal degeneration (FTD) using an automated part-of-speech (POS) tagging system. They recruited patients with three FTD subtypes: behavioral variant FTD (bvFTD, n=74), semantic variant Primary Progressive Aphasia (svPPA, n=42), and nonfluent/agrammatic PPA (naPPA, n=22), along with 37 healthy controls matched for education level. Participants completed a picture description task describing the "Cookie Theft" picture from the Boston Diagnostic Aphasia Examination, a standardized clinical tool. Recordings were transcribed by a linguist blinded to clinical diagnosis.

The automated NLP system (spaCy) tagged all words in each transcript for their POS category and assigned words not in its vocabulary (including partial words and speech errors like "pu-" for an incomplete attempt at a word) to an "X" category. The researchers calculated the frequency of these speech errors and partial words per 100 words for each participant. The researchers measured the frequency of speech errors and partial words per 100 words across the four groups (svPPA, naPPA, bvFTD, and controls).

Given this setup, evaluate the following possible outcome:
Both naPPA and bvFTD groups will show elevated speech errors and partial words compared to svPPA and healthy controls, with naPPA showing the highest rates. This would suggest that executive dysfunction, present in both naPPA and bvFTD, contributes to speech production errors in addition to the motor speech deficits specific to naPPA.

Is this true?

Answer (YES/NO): NO